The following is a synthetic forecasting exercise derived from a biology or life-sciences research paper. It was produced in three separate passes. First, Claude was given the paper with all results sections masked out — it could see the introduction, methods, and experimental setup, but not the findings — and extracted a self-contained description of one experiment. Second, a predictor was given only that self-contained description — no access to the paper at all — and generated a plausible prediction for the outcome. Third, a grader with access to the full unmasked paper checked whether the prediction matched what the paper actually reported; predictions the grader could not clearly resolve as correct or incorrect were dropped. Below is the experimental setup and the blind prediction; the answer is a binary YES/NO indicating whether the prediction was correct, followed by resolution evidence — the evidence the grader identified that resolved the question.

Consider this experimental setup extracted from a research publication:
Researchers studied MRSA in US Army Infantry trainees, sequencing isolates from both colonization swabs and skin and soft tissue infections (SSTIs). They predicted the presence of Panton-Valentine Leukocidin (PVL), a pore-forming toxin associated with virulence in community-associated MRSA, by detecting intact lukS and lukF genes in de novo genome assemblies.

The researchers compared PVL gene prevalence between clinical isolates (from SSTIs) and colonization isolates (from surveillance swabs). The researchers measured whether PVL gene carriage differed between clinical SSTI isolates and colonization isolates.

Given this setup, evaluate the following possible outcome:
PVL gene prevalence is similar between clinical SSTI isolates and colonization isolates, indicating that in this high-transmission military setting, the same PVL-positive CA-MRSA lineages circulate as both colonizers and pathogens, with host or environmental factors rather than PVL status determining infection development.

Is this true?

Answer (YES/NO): NO